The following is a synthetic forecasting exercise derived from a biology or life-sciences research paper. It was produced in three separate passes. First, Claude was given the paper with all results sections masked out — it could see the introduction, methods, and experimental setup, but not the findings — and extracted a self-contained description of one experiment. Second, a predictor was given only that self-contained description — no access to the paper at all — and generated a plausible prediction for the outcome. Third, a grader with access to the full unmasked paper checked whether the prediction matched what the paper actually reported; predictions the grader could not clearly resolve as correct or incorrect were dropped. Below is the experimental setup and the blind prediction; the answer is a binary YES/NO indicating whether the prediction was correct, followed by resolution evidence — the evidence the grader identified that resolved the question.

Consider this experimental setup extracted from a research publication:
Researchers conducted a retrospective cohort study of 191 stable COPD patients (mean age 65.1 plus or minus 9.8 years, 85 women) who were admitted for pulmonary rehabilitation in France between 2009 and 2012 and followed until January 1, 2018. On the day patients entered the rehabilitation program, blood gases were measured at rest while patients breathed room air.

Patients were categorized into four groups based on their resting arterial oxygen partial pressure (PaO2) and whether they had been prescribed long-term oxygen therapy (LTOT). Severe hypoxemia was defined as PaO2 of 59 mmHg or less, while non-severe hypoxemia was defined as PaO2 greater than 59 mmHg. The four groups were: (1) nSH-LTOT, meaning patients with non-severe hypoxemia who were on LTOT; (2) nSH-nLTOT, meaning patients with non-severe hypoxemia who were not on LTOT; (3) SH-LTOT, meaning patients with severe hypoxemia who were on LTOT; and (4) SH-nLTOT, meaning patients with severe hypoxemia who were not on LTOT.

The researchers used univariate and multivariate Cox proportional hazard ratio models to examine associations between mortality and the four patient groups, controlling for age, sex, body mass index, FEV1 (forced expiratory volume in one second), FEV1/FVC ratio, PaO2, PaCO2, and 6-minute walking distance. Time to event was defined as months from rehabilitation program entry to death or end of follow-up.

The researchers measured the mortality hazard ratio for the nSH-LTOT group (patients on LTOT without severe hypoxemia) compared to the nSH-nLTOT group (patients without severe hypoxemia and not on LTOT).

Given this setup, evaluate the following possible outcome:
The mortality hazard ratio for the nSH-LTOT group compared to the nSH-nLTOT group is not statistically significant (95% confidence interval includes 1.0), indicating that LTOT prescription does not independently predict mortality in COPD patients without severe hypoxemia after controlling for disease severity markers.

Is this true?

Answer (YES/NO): NO